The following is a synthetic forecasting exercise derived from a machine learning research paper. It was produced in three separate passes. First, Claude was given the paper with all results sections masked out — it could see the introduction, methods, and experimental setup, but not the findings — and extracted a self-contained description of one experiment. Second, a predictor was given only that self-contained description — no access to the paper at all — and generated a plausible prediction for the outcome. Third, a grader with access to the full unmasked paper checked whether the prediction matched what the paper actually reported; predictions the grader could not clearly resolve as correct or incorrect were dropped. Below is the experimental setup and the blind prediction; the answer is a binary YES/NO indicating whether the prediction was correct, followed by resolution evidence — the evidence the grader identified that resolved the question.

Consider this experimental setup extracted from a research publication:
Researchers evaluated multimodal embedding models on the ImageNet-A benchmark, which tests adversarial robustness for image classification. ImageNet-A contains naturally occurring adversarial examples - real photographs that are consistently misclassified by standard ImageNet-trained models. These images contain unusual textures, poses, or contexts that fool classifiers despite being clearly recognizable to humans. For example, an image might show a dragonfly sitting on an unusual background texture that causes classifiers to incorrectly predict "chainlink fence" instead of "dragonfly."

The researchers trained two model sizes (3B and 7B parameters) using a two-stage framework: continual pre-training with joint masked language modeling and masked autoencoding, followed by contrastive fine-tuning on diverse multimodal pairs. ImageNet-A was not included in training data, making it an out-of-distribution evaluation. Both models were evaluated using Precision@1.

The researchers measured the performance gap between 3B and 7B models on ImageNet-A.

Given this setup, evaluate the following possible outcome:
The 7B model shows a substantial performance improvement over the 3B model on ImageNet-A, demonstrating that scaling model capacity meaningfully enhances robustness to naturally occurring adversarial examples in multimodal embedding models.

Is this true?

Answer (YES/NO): YES